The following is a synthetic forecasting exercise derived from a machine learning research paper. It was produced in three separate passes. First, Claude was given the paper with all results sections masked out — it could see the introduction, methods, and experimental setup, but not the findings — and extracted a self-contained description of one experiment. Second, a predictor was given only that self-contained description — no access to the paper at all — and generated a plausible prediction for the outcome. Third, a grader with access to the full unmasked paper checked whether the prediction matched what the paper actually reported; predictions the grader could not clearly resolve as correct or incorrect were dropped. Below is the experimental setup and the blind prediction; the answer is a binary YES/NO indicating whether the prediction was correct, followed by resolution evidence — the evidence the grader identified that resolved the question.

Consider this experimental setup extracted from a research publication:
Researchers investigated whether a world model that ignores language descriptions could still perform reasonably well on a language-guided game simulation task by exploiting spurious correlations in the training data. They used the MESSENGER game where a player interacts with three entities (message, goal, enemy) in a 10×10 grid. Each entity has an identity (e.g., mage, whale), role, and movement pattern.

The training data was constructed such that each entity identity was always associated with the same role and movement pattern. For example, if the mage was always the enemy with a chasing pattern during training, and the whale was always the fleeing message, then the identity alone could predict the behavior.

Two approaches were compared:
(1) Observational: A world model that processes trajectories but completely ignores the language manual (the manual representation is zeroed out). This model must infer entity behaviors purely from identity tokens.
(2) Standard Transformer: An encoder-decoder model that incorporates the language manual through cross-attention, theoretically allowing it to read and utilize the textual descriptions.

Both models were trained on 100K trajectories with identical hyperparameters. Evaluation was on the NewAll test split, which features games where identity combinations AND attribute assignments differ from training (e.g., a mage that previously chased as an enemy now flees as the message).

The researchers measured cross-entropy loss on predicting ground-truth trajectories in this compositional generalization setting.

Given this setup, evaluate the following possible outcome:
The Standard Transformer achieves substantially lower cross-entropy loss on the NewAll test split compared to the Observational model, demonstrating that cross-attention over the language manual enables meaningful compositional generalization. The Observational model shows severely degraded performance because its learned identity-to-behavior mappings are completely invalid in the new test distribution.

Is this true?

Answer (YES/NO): NO